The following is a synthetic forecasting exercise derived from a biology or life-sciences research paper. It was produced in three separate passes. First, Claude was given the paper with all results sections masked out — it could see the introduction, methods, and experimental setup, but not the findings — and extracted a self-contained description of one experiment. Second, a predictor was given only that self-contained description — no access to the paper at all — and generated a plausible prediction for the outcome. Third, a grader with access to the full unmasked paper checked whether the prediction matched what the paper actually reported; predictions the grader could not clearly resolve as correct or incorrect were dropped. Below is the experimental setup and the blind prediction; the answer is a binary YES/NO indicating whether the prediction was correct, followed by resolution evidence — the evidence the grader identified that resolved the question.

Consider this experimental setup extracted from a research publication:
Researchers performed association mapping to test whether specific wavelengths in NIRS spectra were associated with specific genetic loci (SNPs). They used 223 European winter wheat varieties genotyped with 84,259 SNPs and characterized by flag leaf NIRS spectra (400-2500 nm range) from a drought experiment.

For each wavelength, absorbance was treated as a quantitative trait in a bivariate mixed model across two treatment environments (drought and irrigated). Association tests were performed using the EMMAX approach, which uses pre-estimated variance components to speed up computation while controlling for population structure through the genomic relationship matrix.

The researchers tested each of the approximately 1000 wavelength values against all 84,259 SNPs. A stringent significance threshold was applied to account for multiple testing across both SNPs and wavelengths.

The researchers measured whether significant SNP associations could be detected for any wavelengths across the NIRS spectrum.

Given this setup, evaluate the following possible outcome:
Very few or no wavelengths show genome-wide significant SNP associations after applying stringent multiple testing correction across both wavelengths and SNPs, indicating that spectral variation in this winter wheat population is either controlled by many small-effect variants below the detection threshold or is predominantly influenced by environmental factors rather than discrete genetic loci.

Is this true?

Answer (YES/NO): NO